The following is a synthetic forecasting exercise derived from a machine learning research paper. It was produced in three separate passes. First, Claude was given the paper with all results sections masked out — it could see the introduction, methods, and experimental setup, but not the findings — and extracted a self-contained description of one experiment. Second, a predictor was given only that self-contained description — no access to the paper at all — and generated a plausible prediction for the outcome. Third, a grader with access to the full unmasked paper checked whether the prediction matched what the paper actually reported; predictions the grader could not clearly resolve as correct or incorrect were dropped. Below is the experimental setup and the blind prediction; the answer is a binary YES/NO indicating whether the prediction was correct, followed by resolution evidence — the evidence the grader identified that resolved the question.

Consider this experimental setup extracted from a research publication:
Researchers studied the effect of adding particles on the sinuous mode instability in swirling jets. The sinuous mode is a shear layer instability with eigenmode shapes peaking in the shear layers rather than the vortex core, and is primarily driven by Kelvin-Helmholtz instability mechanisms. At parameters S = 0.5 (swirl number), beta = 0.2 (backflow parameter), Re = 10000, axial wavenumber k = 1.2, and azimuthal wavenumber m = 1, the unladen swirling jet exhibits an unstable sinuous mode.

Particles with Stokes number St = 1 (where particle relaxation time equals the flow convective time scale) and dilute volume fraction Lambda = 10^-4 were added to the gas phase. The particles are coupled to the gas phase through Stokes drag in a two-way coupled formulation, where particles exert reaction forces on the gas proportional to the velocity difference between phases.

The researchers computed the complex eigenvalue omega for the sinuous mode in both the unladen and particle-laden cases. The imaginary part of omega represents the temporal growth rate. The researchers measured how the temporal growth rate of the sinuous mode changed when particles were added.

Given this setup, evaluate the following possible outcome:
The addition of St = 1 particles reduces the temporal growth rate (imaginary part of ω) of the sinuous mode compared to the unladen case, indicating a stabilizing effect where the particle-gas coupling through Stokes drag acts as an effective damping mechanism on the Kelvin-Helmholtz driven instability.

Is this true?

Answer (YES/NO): YES